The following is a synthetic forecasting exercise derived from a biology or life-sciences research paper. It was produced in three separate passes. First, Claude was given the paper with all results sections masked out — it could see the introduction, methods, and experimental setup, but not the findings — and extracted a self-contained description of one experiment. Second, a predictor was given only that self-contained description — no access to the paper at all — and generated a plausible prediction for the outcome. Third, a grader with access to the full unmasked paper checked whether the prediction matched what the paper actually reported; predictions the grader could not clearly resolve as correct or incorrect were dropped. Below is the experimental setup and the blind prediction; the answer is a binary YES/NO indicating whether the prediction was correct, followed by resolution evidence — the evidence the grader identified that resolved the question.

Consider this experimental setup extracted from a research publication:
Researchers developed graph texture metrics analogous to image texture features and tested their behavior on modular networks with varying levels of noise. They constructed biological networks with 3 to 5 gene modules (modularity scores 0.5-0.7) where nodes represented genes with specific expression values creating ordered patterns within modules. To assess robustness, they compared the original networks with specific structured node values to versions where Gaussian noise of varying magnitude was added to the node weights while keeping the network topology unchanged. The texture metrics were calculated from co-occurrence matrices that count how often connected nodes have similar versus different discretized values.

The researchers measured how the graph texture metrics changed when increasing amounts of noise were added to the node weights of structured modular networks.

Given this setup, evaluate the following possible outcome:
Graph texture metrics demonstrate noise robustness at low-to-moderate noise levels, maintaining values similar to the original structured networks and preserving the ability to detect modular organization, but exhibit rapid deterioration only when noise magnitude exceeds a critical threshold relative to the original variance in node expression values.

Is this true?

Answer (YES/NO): NO